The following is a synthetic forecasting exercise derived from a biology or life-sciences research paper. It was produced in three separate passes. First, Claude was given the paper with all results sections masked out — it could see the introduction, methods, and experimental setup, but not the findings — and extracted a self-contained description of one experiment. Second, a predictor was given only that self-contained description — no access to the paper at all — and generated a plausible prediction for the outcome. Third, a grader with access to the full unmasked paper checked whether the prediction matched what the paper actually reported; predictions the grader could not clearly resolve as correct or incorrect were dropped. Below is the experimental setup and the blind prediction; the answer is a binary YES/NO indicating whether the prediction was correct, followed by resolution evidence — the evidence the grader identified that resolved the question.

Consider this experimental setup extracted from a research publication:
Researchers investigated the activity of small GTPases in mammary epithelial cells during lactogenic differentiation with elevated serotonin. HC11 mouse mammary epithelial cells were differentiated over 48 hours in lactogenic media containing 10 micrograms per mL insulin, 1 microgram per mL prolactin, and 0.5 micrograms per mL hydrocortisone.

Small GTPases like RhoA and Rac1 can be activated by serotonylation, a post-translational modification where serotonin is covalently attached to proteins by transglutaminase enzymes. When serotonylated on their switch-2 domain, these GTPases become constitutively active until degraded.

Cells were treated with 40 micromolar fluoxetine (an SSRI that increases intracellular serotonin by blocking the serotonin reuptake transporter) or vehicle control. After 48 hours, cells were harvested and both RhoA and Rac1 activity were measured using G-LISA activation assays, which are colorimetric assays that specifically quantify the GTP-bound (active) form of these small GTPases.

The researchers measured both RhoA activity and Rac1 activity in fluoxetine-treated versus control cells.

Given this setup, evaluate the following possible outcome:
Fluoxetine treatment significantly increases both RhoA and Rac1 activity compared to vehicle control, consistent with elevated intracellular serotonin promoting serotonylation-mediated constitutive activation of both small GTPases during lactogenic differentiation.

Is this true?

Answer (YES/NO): NO